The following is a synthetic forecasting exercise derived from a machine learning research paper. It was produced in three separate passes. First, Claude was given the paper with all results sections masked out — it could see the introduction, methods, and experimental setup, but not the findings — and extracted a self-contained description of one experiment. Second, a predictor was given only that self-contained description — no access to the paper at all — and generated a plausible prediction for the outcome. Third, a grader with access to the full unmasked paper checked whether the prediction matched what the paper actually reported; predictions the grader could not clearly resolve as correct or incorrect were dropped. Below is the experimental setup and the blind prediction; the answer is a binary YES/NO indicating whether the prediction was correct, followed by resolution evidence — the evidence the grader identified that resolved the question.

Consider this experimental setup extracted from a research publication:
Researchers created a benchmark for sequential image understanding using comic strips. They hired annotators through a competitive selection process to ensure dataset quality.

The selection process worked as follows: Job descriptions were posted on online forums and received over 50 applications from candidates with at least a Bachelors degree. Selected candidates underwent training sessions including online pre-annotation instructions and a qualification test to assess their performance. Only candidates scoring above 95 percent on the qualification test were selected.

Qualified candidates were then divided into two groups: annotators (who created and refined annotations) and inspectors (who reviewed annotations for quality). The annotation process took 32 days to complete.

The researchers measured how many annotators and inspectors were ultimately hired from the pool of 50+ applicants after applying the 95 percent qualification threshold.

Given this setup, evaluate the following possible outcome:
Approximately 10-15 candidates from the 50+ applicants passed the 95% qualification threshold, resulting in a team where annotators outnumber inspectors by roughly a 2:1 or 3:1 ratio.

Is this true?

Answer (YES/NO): NO